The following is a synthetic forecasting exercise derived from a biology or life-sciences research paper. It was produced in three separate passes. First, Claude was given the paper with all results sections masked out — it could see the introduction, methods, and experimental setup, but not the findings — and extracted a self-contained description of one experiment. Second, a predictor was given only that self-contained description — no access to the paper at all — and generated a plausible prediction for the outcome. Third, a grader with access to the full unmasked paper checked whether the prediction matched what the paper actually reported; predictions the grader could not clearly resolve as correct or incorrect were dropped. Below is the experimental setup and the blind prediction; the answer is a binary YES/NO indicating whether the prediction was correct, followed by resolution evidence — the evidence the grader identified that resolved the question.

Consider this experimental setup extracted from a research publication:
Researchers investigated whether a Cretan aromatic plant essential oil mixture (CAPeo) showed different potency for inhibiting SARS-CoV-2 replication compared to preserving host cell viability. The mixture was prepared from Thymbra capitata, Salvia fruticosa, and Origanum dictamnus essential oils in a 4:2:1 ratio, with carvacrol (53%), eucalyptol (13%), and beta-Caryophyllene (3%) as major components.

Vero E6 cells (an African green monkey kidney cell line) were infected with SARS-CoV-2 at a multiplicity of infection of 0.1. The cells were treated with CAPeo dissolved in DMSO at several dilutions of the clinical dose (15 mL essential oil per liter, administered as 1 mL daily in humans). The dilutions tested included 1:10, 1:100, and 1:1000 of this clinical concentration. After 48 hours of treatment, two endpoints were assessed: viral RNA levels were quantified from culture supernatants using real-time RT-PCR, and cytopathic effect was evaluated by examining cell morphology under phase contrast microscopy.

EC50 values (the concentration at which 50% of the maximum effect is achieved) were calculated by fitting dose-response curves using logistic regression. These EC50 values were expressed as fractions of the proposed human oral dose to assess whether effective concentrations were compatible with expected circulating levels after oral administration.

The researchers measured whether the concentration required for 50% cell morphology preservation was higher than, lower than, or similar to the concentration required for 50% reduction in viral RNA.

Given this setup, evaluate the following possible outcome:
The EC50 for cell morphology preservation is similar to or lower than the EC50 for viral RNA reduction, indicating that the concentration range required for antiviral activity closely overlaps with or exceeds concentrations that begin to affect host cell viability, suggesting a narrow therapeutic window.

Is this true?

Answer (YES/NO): NO